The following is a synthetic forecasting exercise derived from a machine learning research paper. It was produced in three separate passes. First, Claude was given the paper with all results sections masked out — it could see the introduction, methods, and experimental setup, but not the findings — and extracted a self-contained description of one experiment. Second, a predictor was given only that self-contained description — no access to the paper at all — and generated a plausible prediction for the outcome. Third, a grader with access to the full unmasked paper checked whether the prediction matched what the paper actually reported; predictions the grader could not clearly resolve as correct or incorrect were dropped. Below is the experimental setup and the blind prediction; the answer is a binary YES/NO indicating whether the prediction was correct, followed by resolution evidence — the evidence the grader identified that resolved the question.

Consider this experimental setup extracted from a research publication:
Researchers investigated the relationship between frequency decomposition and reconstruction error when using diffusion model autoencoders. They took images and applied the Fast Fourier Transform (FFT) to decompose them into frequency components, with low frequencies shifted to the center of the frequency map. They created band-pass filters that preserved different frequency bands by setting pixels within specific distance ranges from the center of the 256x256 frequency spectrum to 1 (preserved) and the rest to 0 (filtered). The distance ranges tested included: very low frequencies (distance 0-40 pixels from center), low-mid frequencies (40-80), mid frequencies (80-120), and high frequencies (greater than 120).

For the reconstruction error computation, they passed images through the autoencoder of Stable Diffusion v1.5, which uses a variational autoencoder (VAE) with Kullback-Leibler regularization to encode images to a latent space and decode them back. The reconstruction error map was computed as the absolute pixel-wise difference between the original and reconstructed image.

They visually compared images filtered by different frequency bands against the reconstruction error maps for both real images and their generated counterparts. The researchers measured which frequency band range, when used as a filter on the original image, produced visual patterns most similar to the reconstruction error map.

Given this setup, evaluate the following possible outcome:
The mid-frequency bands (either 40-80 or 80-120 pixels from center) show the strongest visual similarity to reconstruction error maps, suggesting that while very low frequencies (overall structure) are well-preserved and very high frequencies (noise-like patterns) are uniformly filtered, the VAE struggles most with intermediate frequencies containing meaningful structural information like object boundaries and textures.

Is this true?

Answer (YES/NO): YES